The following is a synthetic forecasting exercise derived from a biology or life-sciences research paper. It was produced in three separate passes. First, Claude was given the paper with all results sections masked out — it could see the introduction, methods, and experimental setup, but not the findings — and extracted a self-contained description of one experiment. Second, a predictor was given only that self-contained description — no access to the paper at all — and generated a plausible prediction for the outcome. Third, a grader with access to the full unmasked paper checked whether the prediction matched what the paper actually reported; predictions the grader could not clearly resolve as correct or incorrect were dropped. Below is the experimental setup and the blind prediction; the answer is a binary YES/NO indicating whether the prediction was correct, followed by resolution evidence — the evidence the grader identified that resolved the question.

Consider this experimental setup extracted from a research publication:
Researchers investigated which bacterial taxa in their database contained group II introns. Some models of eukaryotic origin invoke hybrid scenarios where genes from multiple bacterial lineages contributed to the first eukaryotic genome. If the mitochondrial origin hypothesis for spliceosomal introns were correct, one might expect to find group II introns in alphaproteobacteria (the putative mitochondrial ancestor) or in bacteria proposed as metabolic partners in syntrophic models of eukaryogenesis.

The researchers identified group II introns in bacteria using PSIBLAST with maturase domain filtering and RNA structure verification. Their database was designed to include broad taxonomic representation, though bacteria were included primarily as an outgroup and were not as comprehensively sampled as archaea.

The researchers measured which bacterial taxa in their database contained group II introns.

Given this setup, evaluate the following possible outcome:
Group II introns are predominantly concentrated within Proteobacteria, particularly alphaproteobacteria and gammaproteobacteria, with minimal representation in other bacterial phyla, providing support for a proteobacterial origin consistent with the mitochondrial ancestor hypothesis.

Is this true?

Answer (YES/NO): NO